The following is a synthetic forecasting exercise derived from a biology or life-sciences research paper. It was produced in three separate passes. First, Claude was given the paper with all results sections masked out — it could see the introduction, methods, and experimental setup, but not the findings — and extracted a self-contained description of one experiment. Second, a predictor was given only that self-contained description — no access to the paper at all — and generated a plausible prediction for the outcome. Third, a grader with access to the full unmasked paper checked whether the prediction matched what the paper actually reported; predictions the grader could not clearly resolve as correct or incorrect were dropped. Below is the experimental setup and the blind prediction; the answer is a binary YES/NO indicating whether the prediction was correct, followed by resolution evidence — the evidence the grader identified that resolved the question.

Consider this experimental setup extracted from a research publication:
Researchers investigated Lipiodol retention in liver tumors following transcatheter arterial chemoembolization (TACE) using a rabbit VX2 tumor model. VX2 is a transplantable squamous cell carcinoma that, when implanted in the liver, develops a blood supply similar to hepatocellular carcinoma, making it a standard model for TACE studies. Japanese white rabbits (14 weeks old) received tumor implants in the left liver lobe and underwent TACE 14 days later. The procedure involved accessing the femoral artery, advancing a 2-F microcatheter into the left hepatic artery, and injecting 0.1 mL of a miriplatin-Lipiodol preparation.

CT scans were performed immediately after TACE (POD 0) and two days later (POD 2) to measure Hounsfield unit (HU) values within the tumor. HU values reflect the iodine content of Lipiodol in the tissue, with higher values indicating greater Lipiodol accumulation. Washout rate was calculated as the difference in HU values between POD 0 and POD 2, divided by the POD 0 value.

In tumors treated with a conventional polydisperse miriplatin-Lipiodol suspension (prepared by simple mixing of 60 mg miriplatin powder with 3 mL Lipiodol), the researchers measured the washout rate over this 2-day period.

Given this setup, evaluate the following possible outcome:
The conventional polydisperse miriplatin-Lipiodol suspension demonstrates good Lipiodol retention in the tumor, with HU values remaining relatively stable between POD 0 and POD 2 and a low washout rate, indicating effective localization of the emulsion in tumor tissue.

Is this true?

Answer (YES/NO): NO